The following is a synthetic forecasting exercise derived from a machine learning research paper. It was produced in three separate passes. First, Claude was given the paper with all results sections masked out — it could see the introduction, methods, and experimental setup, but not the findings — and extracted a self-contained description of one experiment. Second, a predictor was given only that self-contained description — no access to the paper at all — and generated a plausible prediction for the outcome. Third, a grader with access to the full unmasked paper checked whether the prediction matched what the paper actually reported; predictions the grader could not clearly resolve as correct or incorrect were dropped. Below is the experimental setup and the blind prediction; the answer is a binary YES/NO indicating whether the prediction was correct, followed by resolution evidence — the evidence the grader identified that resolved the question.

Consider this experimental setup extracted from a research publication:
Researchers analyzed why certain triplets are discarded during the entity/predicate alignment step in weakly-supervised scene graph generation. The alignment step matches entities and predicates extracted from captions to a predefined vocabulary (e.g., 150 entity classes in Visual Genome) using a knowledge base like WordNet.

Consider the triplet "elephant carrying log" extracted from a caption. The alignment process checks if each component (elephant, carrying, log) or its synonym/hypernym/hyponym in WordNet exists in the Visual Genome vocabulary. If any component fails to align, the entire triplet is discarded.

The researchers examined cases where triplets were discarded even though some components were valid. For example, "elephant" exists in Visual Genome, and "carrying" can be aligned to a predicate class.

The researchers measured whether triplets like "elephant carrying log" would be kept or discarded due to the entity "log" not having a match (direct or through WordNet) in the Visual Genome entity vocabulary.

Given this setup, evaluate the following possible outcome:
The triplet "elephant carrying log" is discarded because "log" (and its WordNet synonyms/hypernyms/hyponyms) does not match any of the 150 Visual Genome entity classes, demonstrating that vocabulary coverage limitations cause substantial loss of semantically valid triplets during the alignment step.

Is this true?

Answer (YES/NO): YES